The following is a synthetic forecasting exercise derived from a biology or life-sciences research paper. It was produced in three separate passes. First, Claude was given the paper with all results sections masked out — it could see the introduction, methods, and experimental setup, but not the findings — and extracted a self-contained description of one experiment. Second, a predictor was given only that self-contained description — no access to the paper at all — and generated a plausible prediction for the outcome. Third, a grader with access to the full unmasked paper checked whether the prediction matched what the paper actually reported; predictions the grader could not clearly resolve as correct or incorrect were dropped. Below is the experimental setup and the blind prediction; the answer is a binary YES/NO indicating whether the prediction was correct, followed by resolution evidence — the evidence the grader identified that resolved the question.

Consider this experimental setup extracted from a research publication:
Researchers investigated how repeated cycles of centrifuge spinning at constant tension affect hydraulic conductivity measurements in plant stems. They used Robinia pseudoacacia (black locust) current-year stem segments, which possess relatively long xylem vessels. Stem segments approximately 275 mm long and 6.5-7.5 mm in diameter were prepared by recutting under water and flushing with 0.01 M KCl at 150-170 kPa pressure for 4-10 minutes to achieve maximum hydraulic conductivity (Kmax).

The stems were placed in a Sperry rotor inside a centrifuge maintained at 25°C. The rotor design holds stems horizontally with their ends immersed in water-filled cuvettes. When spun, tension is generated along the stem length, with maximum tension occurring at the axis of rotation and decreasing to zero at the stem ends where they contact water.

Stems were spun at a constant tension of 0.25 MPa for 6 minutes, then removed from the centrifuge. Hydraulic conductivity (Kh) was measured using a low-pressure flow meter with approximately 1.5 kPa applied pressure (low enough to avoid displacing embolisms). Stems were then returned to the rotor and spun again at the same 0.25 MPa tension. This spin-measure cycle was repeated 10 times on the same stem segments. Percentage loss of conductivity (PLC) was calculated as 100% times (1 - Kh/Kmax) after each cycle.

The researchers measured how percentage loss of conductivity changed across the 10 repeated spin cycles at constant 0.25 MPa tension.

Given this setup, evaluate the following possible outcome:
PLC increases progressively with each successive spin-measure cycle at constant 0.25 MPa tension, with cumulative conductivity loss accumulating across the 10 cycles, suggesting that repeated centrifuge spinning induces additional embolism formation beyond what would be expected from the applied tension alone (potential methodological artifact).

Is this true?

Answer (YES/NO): YES